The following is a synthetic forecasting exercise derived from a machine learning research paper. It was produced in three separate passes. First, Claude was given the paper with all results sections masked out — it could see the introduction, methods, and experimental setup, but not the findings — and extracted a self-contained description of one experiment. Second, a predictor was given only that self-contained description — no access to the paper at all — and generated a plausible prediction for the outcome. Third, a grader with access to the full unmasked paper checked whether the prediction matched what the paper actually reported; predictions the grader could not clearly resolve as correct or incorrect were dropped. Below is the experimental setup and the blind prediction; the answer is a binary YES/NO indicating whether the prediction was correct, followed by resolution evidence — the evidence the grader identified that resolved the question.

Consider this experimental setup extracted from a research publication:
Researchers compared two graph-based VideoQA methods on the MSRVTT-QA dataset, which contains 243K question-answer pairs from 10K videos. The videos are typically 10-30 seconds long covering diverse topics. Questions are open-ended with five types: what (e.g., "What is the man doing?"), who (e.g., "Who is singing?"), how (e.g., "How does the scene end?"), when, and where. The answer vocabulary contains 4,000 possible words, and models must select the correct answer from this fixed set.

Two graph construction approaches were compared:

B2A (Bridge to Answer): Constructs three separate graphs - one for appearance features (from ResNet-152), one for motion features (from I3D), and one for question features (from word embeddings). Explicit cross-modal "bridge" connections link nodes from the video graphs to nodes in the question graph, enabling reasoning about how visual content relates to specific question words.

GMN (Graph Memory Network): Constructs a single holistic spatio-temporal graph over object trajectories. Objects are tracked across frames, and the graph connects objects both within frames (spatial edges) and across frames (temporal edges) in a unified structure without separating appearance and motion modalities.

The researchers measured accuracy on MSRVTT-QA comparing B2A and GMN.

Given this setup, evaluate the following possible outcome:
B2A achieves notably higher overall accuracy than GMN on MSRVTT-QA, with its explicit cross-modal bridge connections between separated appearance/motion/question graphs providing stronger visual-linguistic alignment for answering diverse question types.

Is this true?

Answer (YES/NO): NO